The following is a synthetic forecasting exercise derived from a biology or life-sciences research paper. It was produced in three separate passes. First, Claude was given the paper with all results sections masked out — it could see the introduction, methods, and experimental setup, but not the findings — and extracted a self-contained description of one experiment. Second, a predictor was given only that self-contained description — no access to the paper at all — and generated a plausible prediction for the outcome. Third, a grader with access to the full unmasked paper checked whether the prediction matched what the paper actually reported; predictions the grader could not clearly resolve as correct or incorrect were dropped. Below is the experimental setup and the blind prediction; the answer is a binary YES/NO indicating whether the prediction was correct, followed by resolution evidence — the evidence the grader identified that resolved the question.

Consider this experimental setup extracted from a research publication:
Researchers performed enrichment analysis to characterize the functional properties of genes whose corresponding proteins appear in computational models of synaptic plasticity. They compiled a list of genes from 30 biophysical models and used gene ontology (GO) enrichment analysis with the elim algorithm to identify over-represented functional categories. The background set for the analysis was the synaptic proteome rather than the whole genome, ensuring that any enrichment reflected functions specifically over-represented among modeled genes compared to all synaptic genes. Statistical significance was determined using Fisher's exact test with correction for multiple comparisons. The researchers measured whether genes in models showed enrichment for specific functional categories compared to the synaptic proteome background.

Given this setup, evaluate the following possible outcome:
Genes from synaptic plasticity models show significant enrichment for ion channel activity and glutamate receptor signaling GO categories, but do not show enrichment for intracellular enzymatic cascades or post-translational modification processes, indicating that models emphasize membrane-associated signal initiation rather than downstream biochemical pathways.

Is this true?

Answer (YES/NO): NO